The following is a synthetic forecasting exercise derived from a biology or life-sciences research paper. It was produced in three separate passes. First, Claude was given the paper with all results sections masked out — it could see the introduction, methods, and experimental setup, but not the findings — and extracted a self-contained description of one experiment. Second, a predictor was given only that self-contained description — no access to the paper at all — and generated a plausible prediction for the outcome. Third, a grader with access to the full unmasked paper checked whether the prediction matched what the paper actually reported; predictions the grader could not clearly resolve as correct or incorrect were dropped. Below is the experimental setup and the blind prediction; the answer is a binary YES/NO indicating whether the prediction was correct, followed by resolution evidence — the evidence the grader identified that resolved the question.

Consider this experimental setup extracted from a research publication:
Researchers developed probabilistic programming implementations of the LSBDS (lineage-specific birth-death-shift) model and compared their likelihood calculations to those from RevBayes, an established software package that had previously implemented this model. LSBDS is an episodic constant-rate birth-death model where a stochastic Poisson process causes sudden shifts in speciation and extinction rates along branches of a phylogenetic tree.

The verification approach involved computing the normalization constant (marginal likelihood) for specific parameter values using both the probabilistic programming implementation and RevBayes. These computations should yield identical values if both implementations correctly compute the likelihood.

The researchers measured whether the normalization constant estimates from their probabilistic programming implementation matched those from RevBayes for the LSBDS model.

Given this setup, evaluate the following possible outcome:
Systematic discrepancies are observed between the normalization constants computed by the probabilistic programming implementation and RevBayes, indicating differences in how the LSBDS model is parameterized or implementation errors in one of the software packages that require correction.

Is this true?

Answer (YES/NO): NO